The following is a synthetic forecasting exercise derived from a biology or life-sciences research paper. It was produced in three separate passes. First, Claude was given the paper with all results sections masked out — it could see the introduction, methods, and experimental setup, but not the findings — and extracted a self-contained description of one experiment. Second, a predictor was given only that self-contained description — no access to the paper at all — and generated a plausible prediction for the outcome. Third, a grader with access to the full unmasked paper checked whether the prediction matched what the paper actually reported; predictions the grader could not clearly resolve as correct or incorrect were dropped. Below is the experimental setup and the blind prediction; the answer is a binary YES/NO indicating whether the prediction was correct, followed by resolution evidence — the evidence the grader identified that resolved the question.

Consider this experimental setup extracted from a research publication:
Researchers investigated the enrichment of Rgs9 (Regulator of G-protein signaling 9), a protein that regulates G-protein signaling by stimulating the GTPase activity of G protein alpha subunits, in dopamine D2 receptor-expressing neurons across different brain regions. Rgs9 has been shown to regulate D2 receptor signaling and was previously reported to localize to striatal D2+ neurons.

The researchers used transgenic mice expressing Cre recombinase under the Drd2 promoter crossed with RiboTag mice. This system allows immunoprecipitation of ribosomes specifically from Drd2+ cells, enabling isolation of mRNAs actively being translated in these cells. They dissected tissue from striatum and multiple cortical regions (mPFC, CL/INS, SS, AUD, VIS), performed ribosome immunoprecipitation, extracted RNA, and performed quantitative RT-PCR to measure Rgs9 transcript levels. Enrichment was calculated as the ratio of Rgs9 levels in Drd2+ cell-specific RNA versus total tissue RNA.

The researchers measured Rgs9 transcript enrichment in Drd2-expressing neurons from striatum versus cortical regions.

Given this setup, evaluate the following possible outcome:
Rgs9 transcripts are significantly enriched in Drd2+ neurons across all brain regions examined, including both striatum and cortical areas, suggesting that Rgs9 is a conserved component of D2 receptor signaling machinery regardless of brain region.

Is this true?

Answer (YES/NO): NO